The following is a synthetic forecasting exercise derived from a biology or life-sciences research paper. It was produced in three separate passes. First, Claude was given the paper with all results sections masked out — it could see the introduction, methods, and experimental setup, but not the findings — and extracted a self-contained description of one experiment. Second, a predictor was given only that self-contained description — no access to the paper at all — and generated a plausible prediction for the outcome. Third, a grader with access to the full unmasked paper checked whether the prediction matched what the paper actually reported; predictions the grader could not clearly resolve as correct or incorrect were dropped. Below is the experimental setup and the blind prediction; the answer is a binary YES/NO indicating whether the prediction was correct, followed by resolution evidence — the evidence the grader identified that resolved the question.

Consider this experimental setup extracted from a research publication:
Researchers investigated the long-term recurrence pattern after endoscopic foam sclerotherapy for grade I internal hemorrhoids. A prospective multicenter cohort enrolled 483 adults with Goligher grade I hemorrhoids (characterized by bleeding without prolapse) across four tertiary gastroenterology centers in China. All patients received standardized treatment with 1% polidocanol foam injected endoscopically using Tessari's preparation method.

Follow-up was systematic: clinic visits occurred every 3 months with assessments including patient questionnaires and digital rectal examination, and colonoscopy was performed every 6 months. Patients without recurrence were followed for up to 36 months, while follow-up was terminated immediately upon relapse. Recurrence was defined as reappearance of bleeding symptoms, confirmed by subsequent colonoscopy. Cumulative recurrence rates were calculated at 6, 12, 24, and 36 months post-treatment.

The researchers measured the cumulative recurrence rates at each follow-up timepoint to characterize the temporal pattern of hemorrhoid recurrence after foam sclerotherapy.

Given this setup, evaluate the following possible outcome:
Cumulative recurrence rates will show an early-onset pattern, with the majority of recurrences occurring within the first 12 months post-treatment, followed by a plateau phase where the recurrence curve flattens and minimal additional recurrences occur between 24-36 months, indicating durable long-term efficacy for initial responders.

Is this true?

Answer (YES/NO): NO